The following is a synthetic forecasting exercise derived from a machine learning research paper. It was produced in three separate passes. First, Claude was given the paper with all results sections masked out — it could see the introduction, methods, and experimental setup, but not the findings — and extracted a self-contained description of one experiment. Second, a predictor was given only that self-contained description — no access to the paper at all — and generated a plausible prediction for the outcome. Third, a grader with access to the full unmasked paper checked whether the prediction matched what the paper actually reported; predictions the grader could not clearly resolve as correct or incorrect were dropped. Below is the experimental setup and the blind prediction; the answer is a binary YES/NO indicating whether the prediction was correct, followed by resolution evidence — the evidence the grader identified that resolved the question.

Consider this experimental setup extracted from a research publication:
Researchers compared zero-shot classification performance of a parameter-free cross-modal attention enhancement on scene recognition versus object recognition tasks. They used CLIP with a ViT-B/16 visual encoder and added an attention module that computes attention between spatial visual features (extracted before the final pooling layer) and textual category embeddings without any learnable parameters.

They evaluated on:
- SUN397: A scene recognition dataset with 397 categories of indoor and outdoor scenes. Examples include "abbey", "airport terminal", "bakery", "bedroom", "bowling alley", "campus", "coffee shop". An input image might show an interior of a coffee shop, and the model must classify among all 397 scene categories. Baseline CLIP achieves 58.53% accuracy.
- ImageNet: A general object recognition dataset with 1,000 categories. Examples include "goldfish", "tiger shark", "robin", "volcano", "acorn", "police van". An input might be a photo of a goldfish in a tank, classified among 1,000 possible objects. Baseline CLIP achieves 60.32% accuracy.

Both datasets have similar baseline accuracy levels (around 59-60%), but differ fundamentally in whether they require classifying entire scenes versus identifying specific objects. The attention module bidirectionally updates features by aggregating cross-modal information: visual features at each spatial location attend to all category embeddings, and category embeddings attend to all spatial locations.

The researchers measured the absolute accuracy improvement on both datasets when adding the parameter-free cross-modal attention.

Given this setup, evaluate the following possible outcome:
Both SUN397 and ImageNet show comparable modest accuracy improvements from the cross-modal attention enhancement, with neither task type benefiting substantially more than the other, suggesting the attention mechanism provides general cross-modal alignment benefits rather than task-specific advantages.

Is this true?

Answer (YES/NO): NO